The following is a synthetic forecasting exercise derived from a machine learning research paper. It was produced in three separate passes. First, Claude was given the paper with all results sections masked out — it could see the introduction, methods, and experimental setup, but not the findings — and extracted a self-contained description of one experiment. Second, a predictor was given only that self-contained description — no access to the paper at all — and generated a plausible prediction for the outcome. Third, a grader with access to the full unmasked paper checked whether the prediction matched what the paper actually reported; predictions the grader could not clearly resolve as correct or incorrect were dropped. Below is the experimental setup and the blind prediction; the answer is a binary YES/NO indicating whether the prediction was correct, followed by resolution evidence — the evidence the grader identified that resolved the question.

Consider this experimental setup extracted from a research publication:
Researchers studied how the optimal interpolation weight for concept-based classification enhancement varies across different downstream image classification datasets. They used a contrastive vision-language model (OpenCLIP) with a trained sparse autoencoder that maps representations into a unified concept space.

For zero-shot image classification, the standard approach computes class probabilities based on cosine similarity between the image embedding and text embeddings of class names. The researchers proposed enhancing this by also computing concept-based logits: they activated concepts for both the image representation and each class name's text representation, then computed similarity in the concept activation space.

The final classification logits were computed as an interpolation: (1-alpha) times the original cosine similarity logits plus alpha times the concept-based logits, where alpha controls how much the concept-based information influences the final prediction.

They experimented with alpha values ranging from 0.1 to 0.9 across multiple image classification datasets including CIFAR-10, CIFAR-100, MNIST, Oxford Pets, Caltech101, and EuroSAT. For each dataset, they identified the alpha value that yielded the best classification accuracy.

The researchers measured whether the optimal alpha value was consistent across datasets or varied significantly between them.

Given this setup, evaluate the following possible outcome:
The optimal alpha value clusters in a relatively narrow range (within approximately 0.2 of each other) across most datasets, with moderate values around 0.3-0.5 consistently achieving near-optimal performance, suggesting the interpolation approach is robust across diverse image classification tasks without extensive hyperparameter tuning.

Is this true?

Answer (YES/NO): NO